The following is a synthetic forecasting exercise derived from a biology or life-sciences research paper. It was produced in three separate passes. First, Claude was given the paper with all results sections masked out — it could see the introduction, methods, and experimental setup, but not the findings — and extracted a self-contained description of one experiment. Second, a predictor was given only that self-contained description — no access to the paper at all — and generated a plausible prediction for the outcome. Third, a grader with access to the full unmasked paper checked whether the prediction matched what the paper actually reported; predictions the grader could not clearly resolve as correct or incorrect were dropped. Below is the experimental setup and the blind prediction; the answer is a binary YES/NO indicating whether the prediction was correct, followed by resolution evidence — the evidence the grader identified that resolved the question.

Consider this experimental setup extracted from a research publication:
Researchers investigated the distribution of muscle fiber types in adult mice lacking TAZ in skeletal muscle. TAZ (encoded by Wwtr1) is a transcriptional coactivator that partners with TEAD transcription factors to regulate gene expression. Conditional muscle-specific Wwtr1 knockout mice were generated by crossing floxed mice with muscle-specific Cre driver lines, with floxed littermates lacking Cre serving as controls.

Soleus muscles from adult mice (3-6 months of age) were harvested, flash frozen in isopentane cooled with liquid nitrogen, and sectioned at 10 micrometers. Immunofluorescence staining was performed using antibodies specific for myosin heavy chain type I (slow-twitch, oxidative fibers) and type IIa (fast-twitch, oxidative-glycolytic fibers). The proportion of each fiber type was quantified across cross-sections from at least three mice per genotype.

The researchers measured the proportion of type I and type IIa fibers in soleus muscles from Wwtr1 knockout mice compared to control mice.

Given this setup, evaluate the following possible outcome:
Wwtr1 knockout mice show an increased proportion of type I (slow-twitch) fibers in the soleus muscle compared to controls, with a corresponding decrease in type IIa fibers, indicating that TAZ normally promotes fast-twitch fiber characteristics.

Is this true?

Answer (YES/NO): YES